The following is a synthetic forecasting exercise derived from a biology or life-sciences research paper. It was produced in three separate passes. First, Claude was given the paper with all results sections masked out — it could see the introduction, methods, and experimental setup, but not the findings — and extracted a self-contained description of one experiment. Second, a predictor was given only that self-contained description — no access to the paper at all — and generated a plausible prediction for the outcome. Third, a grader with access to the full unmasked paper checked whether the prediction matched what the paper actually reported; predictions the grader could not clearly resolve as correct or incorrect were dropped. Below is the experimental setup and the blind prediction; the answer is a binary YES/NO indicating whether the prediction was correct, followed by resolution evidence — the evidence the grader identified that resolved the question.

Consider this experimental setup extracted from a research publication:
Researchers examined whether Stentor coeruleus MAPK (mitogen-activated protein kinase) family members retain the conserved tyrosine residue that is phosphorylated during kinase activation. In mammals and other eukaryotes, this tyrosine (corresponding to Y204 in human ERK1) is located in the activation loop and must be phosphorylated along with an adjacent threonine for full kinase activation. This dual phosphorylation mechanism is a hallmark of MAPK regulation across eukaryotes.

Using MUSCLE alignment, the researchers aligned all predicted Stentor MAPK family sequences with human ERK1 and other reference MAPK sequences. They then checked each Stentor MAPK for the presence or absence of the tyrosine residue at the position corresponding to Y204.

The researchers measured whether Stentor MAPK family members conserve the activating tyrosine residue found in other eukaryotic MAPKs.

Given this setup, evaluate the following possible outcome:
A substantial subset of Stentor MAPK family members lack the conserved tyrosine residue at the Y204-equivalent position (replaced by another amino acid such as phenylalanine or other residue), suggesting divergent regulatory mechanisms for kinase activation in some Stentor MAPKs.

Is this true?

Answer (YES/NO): NO